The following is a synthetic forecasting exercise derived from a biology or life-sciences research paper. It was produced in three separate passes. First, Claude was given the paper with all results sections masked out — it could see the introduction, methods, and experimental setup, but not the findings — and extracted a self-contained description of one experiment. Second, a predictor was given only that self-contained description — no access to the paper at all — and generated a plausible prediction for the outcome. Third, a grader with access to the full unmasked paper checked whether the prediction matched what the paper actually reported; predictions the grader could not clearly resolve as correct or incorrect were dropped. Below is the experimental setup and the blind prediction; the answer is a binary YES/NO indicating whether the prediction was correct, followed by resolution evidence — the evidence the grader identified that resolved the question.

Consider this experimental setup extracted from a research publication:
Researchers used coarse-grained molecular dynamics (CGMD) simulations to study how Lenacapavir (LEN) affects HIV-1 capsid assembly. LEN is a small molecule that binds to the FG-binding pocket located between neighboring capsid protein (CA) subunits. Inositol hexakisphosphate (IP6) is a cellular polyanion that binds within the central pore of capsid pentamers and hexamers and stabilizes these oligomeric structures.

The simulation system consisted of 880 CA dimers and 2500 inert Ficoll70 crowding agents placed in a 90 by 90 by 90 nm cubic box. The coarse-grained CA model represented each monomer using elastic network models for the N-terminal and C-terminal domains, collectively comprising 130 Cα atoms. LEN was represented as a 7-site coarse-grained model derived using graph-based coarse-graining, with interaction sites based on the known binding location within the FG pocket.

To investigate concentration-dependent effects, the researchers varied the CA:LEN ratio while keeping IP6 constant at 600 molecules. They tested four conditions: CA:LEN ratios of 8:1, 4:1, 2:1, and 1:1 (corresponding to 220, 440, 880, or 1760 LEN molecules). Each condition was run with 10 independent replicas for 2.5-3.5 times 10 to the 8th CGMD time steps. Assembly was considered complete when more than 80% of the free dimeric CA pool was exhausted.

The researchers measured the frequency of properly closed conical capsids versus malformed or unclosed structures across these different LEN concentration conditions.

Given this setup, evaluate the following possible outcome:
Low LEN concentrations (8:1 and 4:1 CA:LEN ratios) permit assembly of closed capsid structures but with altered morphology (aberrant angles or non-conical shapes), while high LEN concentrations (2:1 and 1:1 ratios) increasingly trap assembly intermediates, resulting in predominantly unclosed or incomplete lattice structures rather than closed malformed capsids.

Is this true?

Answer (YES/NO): NO